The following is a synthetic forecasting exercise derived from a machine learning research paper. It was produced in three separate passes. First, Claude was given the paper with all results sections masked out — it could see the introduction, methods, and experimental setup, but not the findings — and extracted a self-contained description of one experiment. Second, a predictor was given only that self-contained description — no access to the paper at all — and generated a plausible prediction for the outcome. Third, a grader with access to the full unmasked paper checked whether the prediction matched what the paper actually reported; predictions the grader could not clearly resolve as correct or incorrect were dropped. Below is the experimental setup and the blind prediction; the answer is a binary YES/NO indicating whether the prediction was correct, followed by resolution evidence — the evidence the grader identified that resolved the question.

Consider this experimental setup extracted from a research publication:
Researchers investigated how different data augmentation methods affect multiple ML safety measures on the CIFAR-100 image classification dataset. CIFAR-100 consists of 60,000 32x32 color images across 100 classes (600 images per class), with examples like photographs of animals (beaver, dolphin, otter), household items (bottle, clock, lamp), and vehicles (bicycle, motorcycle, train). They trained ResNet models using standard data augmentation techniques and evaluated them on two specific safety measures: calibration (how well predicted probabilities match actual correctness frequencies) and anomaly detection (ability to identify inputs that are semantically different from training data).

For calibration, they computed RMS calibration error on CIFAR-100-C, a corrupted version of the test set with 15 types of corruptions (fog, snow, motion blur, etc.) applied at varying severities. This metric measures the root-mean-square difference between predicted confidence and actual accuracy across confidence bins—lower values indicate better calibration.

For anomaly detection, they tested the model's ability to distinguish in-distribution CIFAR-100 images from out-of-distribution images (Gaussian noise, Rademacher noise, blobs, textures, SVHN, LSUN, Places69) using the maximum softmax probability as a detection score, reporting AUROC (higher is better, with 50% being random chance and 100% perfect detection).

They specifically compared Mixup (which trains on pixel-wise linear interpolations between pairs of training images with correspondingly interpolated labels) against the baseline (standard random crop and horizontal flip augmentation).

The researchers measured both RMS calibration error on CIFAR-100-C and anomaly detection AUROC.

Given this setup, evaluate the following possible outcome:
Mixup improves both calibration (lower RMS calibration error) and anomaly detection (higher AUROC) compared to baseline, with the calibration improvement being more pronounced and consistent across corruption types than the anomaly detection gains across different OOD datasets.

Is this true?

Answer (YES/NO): NO